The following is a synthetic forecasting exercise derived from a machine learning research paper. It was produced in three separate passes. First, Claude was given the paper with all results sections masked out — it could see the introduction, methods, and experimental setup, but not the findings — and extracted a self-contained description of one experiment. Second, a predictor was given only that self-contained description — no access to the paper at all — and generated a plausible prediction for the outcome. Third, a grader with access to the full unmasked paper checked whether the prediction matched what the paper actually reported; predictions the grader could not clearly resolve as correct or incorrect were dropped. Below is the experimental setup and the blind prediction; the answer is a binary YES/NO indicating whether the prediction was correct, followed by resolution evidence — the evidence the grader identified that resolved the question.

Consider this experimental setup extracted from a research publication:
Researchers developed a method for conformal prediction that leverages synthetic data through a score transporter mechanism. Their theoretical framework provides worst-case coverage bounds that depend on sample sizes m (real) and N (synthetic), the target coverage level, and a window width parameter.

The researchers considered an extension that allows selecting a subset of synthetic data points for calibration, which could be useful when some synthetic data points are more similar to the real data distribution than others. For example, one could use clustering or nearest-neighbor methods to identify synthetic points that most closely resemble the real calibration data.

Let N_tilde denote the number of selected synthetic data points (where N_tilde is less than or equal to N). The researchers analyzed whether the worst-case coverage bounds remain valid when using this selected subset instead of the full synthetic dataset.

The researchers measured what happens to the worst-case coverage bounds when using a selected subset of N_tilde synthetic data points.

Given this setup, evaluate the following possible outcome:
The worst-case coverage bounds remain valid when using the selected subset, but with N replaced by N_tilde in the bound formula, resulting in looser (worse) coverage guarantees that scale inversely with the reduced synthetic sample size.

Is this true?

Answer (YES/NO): YES